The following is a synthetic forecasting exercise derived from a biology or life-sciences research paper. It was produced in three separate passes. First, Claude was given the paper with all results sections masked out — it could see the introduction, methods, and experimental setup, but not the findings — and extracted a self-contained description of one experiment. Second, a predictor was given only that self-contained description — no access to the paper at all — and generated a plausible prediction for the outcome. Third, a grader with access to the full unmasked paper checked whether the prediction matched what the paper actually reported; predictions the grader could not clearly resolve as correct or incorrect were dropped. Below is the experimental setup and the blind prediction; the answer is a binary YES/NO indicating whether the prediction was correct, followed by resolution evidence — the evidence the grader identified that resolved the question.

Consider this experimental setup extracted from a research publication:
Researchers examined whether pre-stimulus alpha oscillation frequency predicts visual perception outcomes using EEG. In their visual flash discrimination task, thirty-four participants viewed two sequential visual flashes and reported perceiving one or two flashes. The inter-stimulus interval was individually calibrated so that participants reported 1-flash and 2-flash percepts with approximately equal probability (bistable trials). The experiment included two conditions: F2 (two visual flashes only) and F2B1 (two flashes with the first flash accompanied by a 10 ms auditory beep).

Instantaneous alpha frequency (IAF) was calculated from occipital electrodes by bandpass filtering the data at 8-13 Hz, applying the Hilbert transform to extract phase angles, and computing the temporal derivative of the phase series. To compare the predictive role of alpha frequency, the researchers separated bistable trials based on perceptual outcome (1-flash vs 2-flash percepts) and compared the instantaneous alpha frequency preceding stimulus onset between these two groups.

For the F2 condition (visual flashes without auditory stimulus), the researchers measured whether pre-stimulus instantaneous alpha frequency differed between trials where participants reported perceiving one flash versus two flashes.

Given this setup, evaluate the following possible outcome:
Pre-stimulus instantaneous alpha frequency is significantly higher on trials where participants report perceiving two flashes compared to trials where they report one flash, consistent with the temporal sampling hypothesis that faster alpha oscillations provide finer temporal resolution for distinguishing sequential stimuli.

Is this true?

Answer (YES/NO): YES